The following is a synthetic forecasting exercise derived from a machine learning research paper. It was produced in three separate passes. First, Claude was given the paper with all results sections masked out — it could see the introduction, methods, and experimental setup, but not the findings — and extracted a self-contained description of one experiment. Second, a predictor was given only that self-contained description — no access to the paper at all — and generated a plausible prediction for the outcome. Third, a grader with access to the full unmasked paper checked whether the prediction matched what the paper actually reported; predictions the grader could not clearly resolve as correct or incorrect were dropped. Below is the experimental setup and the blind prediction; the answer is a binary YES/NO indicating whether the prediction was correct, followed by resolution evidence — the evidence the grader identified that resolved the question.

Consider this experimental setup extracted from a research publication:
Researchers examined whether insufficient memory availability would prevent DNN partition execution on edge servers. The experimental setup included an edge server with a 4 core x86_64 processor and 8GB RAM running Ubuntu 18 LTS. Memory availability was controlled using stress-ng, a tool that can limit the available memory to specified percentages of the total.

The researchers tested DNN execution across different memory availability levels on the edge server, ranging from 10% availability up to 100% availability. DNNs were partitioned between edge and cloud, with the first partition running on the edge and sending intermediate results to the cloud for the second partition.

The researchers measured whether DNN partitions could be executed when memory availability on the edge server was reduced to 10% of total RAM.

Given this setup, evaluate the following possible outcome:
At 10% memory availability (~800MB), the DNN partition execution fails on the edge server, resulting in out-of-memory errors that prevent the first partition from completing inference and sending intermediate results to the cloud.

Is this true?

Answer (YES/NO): YES